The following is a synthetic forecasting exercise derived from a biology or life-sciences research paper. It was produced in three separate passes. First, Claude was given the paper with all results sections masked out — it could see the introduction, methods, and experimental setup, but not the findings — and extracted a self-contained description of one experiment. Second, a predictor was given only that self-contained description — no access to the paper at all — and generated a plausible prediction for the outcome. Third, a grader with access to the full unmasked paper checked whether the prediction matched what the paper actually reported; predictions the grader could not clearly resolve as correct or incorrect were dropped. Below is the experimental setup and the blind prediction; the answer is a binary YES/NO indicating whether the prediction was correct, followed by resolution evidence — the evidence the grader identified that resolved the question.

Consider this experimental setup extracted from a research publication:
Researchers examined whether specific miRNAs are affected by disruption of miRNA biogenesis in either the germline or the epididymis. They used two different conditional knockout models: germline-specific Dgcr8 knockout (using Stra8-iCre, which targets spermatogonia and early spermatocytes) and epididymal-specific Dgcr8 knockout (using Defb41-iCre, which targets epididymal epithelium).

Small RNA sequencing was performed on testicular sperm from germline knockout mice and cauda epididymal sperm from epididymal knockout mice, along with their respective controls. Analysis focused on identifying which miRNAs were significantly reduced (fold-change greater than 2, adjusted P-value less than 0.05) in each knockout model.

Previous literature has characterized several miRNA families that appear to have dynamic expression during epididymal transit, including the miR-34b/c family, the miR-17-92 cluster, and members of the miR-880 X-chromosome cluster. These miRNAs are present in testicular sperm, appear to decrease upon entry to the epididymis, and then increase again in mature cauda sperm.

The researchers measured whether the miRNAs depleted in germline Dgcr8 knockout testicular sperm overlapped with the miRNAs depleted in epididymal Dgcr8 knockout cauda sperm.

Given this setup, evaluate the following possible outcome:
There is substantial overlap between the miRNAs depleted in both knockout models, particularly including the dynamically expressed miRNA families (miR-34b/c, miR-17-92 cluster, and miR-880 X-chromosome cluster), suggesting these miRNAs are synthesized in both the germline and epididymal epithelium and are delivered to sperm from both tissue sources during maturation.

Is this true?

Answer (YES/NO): YES